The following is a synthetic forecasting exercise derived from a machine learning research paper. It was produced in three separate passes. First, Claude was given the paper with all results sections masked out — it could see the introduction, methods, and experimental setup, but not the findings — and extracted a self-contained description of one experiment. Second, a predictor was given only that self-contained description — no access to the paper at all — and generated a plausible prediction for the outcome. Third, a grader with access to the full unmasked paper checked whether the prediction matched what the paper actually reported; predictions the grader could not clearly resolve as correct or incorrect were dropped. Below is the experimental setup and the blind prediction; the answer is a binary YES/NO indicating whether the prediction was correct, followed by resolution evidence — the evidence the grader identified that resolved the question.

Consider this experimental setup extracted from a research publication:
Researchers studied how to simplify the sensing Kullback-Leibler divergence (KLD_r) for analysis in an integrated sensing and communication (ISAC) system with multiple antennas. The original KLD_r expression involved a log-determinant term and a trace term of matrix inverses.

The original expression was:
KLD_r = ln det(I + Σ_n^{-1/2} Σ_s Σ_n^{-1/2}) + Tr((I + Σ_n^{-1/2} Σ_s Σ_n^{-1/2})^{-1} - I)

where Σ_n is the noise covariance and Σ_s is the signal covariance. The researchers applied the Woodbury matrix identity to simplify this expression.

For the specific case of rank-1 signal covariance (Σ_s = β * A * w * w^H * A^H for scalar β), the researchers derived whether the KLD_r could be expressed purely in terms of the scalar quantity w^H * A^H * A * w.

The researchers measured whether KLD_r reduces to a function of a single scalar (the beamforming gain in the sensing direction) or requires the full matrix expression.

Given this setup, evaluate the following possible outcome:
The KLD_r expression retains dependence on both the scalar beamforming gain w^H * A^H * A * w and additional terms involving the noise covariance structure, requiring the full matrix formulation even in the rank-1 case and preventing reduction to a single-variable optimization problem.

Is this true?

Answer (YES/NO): NO